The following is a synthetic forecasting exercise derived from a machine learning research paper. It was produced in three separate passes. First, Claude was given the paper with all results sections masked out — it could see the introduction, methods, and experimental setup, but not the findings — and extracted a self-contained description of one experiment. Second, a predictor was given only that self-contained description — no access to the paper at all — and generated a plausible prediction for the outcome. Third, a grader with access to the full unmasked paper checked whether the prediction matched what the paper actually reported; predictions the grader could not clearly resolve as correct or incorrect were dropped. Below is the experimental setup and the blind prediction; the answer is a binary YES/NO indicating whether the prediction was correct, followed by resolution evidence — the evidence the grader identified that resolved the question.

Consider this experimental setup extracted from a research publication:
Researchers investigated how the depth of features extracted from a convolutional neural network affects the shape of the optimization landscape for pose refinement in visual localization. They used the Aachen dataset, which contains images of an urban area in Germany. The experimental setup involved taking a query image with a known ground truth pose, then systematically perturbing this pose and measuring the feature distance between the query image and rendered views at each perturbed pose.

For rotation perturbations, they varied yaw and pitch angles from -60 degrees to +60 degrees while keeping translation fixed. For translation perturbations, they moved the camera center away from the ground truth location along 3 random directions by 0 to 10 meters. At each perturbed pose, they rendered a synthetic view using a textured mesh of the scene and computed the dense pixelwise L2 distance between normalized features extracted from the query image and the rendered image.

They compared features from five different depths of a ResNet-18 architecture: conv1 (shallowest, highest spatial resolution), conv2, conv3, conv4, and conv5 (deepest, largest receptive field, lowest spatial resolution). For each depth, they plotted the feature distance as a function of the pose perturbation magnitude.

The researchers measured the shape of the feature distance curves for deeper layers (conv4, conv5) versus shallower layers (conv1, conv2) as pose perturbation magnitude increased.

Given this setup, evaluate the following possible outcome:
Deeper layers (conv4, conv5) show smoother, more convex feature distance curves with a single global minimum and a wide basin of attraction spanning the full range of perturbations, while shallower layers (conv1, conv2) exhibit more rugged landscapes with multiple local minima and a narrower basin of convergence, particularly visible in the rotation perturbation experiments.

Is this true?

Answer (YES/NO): NO